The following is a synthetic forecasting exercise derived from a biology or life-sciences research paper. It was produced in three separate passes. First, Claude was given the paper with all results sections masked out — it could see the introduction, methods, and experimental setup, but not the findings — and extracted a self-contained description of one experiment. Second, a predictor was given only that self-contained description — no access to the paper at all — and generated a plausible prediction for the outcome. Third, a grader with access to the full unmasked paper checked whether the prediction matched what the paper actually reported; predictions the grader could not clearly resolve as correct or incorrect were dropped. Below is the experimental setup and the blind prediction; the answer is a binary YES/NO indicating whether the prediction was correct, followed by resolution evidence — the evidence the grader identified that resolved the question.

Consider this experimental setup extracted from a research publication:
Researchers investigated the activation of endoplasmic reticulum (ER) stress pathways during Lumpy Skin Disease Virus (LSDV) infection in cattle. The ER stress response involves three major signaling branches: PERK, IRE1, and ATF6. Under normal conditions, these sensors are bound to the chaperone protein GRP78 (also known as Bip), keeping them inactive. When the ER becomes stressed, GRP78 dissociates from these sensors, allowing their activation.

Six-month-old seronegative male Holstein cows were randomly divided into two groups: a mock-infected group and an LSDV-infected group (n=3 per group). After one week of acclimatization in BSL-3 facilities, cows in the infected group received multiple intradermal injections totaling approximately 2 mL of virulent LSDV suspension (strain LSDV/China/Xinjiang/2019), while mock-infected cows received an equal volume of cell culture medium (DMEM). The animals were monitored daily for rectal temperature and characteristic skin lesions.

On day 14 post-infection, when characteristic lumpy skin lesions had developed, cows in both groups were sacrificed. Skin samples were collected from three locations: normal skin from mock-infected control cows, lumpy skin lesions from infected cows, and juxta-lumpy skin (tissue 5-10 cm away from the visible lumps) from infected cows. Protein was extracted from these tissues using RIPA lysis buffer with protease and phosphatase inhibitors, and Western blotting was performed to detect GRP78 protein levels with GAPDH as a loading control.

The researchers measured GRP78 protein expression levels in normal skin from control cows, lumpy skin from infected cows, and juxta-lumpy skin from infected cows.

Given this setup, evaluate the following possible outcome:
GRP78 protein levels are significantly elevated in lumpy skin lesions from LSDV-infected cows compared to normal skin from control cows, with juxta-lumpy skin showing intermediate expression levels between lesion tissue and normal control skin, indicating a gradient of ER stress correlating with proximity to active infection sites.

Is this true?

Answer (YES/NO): NO